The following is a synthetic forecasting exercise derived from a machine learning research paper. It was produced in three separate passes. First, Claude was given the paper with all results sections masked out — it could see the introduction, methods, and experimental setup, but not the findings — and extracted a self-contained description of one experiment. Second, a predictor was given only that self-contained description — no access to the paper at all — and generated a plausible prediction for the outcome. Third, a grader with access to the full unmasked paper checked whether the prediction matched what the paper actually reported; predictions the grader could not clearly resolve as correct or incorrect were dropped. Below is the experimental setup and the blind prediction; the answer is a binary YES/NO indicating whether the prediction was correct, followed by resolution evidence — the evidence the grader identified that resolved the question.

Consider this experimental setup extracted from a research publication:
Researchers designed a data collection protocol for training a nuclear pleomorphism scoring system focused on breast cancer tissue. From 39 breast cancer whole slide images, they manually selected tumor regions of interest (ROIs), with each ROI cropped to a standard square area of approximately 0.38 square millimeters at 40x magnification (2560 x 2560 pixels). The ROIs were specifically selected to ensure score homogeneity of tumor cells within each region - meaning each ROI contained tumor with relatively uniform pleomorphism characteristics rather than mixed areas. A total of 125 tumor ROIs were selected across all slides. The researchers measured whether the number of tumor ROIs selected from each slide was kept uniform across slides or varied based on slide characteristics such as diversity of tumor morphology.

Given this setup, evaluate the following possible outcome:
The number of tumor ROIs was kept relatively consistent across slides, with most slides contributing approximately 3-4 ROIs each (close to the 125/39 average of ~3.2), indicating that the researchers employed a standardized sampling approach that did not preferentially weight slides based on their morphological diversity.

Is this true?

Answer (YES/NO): NO